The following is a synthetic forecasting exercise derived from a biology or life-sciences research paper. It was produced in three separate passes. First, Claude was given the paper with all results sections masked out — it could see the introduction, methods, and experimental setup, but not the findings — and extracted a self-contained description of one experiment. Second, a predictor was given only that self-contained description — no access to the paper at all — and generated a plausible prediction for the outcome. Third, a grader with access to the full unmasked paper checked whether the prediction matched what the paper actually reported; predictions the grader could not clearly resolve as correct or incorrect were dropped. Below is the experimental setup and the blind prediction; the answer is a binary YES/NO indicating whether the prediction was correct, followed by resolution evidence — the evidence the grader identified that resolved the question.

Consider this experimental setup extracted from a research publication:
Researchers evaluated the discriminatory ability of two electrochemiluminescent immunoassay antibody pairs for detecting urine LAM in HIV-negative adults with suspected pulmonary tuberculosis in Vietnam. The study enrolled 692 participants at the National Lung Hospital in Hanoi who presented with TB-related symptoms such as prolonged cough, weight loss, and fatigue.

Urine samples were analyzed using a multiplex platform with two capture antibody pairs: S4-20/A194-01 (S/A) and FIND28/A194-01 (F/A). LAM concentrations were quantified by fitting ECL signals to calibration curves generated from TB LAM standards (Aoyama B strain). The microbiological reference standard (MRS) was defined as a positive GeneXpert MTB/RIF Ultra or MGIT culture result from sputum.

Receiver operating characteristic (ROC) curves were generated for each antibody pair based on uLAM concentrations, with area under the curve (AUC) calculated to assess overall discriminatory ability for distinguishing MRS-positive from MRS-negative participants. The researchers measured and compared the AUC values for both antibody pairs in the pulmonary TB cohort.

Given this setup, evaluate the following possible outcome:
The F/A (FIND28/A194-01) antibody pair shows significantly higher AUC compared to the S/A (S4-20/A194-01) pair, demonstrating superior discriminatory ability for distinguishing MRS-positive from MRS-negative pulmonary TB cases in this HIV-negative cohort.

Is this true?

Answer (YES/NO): NO